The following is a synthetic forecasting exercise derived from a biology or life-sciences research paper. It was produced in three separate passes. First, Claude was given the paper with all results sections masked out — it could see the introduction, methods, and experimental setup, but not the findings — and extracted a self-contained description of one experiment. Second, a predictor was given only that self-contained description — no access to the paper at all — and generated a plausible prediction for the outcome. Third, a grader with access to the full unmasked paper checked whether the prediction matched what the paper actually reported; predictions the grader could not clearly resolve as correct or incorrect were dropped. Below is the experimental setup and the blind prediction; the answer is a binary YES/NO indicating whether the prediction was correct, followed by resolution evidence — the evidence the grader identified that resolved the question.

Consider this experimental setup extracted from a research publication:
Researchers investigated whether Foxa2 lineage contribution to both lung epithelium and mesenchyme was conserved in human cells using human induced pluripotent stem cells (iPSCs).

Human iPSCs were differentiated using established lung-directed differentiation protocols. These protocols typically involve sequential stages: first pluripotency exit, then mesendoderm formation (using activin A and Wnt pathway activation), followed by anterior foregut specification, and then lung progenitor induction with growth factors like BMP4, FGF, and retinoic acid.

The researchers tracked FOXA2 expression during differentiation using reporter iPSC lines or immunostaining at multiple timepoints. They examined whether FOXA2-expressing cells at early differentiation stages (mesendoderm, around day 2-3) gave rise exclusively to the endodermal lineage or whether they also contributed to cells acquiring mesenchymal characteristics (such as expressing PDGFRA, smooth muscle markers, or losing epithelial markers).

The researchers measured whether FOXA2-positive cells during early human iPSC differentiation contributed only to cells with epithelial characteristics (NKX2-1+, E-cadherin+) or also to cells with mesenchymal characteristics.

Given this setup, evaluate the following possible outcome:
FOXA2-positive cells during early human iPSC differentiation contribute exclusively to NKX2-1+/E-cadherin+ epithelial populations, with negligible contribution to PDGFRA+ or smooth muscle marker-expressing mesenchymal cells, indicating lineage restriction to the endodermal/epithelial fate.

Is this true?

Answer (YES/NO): NO